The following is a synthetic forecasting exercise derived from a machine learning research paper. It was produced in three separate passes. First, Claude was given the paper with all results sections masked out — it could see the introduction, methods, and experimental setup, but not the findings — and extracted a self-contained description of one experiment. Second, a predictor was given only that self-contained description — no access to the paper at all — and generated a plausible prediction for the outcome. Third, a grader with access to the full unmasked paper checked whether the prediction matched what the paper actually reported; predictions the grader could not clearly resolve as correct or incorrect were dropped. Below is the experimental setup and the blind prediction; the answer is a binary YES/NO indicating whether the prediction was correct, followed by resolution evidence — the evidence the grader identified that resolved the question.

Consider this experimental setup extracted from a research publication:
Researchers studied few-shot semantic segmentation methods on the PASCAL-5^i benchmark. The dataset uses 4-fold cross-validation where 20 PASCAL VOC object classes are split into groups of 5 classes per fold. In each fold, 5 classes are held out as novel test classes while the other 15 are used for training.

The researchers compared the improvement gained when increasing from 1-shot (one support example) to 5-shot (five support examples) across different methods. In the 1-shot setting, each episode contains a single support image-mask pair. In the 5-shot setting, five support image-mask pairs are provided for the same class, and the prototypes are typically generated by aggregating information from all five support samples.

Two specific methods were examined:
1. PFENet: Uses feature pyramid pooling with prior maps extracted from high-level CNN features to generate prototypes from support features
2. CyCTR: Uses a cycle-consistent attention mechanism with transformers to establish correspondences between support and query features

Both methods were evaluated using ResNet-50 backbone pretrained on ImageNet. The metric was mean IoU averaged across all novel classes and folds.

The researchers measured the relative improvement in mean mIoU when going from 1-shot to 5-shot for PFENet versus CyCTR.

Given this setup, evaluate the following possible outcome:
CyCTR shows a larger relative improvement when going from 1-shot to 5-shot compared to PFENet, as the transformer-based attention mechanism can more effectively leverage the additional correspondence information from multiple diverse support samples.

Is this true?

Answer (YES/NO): YES